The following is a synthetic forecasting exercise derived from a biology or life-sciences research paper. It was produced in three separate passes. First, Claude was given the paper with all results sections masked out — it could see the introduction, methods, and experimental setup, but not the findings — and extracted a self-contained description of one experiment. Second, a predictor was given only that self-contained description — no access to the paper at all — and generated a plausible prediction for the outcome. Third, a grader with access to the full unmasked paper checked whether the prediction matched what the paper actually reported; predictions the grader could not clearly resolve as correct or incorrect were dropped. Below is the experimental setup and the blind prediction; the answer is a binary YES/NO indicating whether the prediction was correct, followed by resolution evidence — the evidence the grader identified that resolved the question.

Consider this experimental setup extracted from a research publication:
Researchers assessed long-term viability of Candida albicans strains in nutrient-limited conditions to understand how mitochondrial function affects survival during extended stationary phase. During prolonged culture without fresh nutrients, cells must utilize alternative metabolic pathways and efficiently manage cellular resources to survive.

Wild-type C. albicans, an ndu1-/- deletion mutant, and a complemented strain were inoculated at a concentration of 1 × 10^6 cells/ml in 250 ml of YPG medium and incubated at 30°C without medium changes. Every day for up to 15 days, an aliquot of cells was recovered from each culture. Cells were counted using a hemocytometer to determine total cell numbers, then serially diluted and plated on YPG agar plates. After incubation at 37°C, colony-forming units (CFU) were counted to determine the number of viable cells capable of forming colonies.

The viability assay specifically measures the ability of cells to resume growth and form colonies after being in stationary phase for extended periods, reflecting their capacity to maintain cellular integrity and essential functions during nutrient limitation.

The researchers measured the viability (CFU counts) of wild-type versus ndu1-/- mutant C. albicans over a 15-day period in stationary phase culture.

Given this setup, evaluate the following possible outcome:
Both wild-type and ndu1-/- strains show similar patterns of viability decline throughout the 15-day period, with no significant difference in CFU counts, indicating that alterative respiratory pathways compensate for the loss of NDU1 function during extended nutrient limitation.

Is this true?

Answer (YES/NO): NO